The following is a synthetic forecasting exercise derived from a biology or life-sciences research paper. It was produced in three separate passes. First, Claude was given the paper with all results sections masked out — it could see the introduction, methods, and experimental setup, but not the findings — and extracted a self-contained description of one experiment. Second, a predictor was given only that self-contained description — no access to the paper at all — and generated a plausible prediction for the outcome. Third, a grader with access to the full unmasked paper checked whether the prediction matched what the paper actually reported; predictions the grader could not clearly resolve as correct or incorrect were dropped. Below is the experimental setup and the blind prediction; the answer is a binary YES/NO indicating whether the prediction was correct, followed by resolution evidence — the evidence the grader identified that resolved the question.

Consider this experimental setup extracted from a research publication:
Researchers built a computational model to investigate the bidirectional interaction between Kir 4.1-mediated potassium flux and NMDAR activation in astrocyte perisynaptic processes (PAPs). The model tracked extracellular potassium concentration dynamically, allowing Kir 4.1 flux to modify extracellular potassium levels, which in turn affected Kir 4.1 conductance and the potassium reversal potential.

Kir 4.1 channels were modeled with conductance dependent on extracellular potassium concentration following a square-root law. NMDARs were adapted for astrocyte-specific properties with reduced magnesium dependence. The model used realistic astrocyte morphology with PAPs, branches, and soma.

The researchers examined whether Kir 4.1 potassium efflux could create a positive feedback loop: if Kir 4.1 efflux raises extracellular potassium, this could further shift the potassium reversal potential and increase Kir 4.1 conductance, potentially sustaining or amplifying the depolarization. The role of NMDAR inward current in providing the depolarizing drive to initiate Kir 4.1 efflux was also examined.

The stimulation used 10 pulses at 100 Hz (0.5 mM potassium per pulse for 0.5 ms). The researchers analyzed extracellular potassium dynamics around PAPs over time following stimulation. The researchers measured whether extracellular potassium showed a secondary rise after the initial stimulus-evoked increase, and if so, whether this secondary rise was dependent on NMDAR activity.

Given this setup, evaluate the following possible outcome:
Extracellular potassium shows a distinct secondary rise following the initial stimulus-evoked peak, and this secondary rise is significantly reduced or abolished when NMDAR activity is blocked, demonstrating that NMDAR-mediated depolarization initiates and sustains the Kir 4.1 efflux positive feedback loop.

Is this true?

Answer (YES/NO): YES